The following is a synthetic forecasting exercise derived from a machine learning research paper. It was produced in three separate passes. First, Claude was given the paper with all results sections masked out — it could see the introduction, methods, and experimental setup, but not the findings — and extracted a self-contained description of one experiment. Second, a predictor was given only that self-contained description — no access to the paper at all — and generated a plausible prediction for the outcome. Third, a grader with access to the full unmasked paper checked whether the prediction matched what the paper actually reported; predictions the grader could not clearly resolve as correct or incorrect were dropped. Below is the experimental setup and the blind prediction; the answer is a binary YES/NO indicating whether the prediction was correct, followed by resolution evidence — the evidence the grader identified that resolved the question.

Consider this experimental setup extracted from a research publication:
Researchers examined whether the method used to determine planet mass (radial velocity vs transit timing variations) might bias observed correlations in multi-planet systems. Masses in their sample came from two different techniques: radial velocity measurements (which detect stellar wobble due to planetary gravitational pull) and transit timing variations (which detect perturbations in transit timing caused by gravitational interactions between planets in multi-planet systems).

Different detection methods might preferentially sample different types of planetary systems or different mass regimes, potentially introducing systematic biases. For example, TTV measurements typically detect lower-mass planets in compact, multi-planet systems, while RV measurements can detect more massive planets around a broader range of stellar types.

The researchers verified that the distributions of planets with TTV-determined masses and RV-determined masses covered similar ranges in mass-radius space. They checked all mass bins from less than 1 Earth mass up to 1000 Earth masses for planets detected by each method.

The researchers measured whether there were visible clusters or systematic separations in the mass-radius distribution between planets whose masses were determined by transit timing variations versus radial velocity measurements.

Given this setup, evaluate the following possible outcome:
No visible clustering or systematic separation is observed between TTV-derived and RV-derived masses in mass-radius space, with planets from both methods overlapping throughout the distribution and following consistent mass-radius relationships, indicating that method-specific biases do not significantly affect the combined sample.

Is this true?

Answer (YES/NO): YES